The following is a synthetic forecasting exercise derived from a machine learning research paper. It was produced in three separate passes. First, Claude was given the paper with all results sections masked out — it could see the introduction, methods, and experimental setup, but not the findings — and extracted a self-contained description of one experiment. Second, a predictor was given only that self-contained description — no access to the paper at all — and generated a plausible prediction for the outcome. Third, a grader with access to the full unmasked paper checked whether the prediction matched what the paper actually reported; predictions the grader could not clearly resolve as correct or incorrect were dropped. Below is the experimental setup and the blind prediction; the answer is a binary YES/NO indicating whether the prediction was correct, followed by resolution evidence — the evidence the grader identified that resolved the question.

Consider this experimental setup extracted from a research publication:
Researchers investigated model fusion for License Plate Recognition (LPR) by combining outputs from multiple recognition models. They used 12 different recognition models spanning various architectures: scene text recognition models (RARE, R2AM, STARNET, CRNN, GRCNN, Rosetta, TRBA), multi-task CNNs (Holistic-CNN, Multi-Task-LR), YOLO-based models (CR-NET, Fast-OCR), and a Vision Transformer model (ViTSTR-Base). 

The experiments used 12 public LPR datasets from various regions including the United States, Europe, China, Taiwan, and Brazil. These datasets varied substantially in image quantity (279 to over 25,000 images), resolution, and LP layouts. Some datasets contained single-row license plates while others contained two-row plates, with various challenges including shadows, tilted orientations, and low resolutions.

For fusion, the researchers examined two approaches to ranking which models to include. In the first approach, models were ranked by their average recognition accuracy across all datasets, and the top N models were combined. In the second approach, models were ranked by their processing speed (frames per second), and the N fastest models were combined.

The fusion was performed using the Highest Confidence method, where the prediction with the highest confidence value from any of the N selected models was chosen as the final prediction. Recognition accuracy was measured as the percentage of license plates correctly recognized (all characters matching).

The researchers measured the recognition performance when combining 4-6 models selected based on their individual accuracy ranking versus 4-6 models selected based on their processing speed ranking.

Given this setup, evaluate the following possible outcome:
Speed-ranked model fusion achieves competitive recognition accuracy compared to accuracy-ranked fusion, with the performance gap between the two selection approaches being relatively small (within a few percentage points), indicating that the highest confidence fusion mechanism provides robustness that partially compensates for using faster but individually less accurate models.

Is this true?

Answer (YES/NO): NO